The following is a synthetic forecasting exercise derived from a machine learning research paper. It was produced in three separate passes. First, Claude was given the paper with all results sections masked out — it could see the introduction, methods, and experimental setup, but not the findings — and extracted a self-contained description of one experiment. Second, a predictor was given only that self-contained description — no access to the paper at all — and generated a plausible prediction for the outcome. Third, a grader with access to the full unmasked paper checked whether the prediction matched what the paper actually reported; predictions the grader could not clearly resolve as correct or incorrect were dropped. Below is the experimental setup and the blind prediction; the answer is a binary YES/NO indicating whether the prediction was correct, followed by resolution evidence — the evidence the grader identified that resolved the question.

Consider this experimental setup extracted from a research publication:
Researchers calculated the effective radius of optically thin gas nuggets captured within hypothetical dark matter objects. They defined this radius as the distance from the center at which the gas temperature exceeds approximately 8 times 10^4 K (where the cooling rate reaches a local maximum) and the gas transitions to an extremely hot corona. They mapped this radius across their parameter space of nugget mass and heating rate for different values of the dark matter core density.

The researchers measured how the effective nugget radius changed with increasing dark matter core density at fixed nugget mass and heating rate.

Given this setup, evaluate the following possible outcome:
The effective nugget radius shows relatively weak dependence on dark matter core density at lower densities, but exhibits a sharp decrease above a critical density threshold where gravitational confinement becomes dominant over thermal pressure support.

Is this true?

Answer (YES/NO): NO